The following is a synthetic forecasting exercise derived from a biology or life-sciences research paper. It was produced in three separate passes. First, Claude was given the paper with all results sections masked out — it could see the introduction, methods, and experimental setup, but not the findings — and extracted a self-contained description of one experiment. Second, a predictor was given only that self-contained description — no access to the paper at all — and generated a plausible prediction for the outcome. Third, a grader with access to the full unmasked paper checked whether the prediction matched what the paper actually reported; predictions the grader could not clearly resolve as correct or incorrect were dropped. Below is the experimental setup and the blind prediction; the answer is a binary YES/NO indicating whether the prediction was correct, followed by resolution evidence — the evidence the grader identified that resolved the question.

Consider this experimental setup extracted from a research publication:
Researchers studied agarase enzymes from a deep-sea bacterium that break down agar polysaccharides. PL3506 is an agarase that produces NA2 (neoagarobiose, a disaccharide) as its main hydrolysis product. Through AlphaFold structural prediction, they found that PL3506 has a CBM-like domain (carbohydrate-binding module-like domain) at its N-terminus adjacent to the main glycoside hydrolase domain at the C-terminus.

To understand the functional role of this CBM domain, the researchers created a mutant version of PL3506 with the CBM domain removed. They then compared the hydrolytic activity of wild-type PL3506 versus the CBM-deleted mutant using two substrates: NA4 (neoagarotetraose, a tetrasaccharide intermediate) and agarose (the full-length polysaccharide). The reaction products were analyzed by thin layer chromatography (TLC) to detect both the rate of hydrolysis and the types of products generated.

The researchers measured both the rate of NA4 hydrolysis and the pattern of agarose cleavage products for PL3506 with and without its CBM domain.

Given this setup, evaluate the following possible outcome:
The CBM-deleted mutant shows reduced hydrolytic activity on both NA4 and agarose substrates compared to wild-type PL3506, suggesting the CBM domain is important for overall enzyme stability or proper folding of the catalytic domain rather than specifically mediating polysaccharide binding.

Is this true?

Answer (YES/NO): NO